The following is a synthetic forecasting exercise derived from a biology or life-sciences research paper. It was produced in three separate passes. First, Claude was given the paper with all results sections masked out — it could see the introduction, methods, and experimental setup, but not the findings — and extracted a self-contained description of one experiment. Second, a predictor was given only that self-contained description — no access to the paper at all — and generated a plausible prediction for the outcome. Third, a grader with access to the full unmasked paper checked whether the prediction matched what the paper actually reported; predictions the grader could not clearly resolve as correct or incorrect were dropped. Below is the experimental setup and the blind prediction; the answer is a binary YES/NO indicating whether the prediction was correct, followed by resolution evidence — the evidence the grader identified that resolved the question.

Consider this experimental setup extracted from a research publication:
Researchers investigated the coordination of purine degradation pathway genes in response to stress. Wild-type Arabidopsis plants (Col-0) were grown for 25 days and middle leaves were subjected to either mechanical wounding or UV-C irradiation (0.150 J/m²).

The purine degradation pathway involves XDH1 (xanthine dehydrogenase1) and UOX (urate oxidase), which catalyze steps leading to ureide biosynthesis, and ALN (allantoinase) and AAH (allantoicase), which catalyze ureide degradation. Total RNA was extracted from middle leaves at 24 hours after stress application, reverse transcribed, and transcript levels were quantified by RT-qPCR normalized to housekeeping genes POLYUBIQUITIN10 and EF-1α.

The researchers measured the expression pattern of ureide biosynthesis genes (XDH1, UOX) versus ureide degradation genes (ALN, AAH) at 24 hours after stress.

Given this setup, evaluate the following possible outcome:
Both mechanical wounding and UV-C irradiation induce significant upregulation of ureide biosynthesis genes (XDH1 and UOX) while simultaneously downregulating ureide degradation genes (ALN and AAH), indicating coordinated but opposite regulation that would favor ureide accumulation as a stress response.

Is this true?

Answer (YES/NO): NO